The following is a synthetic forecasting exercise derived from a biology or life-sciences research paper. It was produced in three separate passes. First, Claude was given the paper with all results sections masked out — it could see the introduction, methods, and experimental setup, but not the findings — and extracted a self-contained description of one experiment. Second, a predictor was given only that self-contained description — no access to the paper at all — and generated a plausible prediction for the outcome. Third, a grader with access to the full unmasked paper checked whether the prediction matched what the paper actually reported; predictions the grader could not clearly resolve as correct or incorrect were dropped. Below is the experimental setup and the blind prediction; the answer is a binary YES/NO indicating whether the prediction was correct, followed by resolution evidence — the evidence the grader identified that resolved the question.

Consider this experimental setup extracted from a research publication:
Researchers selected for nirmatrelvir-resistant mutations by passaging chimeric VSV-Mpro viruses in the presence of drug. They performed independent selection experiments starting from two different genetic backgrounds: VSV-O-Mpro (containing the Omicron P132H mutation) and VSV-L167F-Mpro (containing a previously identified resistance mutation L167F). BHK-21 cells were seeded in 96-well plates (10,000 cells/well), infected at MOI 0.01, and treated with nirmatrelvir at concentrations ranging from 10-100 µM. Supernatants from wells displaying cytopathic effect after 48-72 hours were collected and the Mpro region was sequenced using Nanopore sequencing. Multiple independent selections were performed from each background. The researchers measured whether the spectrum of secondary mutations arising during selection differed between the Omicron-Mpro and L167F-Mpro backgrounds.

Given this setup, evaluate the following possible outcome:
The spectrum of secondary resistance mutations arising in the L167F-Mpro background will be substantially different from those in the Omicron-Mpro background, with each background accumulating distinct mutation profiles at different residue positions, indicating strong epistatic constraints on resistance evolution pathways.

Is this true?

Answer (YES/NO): YES